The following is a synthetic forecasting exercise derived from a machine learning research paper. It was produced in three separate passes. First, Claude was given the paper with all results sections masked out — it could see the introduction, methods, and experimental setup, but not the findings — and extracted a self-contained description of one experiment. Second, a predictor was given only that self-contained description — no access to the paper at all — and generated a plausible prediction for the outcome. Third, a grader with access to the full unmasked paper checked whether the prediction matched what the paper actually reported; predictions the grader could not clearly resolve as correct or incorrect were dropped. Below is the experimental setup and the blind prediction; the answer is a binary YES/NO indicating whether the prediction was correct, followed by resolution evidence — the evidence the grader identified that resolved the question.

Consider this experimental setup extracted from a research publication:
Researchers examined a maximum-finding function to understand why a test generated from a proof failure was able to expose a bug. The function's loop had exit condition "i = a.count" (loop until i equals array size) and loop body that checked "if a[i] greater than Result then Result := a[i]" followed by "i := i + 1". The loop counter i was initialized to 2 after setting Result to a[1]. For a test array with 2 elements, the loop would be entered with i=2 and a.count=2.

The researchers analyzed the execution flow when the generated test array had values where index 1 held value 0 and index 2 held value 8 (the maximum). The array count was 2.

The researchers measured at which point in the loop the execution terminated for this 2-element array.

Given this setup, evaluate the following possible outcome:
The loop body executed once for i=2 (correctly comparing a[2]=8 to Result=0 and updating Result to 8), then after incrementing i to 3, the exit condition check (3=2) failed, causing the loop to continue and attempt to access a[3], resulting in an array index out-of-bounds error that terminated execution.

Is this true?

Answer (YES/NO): NO